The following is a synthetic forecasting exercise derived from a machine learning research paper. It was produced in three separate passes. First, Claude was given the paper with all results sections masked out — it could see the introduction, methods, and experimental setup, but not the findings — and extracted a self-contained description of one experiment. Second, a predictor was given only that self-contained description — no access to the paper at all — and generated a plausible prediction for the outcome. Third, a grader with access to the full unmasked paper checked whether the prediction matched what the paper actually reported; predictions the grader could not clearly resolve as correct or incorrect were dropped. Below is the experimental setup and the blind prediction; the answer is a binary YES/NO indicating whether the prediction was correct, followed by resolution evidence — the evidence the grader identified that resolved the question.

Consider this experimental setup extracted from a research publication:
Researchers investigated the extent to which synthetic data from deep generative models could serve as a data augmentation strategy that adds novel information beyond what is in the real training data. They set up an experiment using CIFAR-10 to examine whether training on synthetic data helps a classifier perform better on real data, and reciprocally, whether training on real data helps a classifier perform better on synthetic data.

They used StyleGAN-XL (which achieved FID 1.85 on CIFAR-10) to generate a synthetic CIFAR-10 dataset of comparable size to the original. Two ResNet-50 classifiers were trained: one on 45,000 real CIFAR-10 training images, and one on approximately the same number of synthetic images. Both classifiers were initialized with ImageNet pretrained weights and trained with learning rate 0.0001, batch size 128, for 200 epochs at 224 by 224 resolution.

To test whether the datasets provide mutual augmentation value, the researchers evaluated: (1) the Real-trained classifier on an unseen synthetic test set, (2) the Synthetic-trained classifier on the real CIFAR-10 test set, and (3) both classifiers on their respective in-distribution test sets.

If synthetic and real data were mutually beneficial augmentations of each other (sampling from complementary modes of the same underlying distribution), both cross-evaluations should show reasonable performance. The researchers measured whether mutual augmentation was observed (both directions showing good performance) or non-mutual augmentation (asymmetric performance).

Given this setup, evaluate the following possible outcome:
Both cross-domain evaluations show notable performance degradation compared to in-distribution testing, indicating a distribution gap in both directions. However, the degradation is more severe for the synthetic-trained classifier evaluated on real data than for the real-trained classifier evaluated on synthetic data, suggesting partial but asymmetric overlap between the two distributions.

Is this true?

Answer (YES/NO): NO